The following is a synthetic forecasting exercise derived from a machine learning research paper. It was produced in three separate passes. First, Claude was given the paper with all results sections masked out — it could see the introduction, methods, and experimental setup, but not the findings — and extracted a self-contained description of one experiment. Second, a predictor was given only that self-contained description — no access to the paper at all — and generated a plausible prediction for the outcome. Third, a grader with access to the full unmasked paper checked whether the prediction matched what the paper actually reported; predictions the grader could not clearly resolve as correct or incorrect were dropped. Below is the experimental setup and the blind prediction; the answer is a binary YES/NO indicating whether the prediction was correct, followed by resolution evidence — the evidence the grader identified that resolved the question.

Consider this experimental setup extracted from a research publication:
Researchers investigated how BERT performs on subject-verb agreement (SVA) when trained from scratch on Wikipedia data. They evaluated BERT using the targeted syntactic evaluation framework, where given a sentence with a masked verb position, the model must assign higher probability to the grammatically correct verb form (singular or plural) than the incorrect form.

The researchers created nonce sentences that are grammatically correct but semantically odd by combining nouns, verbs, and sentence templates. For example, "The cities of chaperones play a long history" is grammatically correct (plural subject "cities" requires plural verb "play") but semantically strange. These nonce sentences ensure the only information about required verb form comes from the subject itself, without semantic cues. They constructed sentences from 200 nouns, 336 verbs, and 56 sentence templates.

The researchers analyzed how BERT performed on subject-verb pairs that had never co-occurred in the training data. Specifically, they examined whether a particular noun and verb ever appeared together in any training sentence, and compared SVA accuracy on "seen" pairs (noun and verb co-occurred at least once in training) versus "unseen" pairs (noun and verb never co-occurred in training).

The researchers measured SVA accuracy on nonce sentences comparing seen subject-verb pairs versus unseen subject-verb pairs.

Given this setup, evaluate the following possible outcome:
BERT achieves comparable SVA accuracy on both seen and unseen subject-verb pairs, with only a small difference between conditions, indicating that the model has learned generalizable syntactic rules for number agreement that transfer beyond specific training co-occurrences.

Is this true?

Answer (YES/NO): YES